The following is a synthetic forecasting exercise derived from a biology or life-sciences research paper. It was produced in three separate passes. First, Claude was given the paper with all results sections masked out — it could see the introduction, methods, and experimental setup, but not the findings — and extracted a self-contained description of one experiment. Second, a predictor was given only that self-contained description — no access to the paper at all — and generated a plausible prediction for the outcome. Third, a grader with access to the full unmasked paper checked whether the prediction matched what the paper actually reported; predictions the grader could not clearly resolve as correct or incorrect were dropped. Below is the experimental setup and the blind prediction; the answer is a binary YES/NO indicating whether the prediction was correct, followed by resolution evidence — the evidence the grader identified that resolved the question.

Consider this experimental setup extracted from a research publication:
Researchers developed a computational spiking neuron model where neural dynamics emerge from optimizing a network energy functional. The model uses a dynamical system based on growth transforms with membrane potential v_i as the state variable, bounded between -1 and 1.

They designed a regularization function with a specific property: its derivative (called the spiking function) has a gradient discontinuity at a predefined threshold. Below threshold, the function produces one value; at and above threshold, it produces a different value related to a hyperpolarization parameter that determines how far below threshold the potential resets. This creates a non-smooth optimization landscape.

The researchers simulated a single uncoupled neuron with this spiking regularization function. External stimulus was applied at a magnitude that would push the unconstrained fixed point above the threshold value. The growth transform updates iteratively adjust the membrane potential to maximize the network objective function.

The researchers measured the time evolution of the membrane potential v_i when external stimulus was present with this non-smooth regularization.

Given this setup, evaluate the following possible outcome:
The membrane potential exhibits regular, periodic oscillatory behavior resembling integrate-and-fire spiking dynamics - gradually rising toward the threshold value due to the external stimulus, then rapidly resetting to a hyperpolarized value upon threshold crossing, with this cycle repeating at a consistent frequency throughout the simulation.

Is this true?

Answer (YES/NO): YES